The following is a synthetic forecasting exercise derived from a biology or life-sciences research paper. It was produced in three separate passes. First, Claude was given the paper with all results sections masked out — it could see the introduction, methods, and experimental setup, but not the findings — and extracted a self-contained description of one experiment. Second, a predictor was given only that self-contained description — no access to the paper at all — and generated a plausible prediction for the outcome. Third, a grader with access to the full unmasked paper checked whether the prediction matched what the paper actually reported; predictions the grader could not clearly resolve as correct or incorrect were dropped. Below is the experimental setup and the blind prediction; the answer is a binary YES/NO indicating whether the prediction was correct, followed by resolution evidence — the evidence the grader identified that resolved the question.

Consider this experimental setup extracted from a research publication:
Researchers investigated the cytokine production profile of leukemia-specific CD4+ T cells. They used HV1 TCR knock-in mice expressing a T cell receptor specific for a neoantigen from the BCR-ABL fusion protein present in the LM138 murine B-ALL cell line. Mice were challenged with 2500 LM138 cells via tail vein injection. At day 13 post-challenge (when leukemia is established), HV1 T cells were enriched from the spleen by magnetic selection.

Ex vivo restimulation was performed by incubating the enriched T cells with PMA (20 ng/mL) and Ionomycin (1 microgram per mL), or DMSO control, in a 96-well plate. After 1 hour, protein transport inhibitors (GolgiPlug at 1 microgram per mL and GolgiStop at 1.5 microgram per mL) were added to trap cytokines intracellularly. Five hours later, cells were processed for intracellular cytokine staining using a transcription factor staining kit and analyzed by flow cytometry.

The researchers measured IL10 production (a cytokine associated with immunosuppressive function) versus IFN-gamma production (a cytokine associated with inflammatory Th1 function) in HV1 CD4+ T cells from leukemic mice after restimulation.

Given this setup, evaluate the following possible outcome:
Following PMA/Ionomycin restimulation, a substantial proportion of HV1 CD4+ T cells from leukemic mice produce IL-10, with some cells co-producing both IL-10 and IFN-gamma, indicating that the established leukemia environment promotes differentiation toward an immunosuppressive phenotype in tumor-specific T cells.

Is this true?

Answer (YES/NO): YES